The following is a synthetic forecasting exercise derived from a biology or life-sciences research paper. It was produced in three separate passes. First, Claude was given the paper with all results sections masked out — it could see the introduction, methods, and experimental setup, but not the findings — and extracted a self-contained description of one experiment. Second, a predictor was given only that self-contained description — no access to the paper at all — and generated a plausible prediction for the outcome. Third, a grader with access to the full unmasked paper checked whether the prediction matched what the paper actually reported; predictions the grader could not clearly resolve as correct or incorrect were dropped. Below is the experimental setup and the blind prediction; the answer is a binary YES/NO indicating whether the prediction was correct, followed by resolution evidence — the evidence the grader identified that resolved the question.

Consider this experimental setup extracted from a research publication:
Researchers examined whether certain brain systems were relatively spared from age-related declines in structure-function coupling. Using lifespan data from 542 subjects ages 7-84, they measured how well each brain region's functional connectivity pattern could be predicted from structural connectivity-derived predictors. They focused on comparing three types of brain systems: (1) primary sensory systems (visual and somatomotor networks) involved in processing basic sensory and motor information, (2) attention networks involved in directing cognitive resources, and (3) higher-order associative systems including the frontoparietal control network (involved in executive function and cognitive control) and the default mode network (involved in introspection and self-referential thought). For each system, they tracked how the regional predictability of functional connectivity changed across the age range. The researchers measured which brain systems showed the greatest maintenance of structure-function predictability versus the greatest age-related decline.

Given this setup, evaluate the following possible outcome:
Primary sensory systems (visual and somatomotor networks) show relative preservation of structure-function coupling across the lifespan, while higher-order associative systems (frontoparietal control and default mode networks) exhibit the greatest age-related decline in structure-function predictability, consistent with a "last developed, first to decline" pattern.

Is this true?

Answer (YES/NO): NO